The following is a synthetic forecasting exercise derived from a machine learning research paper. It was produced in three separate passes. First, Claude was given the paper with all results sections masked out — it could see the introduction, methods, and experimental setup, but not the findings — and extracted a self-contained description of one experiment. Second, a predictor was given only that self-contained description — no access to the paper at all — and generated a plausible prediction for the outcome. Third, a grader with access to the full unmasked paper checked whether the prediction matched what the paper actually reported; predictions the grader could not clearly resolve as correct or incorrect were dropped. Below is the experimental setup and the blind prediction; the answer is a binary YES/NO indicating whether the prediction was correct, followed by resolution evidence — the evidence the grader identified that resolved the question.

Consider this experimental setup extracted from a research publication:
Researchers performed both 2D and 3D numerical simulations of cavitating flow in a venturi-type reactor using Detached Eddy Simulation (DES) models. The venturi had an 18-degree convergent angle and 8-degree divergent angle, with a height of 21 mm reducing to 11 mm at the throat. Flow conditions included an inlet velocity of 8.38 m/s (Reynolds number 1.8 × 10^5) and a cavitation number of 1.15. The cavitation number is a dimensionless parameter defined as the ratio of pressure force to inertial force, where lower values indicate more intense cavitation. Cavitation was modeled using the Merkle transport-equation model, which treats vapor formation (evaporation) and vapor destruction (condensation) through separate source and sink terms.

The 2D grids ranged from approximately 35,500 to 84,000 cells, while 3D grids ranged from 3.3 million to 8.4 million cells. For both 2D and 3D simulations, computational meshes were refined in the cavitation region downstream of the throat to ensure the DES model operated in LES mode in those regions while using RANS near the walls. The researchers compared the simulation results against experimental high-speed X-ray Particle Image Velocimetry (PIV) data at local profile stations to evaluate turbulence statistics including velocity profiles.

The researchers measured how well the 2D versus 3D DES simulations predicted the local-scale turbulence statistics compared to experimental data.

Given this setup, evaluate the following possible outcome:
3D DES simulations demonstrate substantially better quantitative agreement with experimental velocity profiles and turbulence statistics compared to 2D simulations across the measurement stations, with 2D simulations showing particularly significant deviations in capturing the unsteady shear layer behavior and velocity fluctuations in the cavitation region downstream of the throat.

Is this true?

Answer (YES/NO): YES